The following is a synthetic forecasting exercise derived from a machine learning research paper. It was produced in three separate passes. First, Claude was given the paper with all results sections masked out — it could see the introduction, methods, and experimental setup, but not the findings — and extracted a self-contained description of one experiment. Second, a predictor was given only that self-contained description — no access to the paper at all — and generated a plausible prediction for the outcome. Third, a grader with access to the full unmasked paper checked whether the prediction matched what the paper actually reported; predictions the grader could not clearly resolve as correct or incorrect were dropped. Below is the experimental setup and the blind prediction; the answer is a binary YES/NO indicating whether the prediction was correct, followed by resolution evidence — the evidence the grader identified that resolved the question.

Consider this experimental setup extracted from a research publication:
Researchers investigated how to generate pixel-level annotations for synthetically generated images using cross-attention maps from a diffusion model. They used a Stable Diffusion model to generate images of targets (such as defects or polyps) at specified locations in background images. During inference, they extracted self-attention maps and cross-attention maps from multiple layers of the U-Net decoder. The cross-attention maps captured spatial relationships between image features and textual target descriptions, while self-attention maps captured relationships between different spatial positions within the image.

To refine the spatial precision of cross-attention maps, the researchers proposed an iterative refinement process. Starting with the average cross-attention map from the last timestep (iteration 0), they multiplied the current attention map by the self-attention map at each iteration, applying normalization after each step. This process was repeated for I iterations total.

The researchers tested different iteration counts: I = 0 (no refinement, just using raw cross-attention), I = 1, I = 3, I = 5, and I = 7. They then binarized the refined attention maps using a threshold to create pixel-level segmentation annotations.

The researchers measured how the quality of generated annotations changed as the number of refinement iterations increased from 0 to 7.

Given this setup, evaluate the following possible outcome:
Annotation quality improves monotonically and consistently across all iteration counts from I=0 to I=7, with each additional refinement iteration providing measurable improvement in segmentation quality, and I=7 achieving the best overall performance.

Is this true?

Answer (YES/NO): NO